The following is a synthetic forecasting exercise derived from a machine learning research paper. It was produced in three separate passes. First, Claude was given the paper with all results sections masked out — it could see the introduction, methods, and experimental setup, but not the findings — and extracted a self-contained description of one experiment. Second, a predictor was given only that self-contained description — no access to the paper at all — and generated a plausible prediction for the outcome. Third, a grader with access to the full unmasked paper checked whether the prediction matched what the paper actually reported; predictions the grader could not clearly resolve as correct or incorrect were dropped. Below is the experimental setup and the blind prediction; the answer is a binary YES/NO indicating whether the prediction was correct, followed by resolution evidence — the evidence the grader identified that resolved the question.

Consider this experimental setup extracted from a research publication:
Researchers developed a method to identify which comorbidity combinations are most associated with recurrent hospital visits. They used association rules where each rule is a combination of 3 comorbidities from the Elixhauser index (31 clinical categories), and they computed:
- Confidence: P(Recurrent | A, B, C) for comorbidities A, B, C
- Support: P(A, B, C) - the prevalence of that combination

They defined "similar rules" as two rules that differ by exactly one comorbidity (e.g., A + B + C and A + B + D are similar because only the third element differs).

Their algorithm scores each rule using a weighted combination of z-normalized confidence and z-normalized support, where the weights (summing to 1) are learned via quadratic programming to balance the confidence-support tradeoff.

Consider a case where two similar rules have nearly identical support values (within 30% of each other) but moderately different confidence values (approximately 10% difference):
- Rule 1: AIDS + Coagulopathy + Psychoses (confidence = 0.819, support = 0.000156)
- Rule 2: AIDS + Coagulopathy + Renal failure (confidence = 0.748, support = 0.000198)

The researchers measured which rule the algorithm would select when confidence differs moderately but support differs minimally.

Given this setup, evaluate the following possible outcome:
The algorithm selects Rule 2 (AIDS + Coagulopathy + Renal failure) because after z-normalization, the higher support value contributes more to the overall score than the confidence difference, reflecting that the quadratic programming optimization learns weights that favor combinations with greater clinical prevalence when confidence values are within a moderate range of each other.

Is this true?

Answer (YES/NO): NO